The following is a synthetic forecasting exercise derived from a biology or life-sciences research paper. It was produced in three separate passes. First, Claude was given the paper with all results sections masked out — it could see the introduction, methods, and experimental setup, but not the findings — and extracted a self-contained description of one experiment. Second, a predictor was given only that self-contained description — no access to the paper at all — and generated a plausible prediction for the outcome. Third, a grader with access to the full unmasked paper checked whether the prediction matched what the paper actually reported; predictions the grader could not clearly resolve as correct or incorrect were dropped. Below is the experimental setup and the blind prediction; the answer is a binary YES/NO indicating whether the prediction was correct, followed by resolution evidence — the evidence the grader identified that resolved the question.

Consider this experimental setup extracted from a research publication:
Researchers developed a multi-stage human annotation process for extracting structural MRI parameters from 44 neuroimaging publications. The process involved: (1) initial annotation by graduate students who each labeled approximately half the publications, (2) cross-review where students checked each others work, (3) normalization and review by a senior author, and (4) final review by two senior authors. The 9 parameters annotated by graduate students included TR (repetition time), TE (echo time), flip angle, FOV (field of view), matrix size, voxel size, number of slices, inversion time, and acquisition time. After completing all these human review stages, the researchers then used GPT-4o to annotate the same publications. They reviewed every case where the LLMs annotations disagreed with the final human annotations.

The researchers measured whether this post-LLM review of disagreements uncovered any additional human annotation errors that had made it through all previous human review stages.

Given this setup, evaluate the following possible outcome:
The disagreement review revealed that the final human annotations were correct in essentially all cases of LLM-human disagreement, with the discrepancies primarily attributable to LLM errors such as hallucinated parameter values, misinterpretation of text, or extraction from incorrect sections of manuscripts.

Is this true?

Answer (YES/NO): NO